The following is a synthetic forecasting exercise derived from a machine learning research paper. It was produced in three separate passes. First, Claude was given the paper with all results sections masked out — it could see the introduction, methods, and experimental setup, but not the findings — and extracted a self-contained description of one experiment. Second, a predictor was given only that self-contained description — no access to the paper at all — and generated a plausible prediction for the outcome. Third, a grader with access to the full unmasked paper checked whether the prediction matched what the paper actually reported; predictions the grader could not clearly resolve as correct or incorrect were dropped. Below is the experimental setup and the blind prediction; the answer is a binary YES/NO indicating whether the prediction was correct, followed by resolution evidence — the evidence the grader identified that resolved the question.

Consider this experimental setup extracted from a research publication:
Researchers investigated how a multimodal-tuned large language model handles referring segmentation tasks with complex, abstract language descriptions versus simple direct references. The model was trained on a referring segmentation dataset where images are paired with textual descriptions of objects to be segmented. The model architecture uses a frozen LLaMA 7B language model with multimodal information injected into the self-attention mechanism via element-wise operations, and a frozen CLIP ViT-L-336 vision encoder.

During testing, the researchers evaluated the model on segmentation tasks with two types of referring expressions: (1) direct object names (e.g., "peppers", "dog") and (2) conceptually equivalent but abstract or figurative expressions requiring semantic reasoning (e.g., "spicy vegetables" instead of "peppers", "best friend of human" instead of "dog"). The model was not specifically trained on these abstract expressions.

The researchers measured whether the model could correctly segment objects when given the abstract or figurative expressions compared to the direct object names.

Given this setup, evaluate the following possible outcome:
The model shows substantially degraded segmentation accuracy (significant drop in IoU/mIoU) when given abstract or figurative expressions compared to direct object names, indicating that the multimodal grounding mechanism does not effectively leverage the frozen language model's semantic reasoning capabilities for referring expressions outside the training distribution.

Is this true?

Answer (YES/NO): NO